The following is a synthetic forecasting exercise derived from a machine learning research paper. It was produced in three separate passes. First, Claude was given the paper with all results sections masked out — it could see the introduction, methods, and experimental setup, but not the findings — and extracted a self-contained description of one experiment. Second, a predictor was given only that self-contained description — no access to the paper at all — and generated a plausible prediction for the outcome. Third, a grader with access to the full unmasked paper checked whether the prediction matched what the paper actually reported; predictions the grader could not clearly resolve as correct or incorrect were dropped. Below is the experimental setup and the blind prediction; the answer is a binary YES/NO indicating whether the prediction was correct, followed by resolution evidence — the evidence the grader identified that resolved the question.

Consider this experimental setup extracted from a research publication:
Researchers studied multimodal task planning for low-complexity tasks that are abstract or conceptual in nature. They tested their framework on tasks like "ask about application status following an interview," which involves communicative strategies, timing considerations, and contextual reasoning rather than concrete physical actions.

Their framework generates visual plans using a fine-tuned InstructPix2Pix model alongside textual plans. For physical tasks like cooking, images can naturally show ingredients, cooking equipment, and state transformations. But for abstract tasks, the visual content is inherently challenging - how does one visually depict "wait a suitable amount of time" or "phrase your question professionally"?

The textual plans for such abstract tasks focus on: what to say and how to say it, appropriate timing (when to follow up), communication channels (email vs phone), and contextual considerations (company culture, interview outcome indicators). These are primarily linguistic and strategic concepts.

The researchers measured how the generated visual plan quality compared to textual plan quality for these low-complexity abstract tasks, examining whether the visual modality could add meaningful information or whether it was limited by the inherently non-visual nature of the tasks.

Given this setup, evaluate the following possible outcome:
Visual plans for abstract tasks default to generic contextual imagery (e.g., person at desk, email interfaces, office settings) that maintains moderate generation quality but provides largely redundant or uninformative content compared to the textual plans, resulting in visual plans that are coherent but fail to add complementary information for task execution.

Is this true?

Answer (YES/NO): NO